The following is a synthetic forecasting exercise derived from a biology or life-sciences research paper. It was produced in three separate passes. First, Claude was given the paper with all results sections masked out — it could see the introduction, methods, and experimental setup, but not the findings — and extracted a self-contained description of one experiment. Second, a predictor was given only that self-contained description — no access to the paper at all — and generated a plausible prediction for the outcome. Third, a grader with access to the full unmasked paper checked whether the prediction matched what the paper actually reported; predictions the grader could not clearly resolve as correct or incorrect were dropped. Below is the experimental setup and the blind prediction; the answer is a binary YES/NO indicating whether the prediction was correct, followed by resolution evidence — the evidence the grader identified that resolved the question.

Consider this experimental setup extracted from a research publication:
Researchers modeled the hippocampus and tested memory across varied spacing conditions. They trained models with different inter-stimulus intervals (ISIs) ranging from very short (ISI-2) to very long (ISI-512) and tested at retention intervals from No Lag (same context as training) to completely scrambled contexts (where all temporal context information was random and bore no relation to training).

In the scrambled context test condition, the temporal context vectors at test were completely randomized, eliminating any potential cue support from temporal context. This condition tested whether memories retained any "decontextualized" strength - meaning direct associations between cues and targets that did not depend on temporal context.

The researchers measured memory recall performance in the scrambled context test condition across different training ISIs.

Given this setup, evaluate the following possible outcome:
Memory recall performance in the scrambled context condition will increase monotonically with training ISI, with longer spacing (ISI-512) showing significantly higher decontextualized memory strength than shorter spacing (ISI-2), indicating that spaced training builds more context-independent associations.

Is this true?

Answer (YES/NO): YES